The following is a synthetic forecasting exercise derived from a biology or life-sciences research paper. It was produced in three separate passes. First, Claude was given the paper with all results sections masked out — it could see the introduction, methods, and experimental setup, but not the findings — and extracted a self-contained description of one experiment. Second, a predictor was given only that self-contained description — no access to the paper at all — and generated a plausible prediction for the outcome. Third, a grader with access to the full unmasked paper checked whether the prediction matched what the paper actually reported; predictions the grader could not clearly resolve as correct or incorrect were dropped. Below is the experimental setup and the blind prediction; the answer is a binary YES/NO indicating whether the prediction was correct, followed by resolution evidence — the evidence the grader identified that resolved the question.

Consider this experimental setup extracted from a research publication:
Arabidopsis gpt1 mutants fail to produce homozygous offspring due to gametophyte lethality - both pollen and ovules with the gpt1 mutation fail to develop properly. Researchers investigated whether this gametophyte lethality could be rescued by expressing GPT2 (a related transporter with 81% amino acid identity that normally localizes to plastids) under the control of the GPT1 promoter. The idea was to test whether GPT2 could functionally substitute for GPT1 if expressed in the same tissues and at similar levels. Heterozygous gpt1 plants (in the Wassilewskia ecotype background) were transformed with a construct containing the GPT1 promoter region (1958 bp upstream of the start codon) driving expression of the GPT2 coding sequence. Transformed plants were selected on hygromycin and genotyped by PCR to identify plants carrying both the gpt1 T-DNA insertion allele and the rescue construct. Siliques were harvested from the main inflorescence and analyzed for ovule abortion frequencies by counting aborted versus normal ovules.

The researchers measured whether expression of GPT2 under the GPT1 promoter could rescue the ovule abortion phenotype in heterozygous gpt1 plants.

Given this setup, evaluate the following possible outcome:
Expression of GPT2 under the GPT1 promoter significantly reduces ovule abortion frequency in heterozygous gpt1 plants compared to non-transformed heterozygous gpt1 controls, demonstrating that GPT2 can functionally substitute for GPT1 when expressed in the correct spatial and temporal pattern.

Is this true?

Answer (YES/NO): NO